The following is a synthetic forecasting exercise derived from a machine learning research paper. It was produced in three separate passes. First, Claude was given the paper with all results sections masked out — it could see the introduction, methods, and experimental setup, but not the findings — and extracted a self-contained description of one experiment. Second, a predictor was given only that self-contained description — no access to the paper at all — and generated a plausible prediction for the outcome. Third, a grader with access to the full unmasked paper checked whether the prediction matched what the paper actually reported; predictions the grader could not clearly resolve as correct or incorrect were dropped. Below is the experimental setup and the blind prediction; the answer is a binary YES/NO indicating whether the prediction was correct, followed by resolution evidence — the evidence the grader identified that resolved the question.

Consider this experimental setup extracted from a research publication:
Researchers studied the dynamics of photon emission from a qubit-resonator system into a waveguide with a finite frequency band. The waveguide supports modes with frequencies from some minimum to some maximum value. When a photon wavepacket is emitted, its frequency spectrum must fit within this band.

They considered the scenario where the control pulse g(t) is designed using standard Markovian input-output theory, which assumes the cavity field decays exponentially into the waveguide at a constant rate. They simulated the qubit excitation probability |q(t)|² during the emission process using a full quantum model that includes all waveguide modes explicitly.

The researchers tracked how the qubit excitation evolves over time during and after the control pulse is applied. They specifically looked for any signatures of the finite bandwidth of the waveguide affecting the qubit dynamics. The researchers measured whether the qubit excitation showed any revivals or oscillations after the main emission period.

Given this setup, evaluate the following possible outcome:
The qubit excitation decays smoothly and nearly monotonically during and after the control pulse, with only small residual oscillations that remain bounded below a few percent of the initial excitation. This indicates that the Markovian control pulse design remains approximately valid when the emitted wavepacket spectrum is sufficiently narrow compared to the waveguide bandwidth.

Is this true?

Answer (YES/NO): NO